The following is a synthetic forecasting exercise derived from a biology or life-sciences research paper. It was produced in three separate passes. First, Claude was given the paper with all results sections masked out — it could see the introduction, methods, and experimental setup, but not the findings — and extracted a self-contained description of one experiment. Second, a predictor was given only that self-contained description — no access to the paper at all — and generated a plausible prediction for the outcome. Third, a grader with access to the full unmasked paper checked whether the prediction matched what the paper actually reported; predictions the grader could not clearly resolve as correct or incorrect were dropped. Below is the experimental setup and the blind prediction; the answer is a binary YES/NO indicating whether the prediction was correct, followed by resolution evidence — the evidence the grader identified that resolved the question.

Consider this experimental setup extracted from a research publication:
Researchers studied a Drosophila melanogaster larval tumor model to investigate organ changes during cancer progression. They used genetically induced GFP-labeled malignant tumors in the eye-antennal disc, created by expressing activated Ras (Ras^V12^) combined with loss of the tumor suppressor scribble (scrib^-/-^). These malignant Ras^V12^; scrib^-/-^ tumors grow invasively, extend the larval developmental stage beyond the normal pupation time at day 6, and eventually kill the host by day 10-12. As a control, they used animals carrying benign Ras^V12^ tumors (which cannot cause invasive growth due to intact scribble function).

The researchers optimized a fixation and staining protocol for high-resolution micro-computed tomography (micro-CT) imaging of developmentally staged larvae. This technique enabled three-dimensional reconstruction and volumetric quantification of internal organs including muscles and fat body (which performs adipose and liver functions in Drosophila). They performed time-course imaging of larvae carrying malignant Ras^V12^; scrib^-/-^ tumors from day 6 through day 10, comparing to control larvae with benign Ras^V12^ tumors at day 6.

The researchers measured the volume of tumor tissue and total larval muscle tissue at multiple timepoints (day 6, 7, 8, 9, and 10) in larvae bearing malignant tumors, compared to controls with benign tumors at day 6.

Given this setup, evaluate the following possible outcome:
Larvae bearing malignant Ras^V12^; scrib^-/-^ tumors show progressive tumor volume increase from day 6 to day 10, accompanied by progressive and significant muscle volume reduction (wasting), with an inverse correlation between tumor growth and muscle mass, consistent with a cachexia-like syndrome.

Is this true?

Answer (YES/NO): YES